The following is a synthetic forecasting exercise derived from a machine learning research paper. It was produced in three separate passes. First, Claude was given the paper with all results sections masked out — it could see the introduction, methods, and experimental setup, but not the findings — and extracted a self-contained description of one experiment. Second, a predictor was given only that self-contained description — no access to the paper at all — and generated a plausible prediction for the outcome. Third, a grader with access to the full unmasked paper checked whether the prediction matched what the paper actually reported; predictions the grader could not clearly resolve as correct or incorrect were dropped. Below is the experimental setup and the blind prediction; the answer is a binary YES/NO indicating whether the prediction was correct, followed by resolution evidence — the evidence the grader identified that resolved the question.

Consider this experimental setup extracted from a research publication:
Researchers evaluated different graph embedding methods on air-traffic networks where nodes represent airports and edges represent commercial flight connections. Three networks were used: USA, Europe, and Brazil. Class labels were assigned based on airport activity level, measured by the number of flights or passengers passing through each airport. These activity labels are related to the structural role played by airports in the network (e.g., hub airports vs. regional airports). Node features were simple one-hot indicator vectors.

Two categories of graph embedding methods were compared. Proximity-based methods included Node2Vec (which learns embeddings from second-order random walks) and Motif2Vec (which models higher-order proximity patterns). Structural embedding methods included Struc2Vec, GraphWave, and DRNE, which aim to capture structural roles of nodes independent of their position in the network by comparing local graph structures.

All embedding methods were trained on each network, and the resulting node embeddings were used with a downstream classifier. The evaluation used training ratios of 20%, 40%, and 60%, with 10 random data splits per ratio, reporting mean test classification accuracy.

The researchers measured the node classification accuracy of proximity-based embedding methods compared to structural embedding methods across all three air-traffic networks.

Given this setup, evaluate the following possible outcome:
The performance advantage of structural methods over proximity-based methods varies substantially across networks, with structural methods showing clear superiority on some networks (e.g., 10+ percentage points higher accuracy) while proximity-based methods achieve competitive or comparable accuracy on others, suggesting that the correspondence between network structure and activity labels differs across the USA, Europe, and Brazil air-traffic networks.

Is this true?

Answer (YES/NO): YES